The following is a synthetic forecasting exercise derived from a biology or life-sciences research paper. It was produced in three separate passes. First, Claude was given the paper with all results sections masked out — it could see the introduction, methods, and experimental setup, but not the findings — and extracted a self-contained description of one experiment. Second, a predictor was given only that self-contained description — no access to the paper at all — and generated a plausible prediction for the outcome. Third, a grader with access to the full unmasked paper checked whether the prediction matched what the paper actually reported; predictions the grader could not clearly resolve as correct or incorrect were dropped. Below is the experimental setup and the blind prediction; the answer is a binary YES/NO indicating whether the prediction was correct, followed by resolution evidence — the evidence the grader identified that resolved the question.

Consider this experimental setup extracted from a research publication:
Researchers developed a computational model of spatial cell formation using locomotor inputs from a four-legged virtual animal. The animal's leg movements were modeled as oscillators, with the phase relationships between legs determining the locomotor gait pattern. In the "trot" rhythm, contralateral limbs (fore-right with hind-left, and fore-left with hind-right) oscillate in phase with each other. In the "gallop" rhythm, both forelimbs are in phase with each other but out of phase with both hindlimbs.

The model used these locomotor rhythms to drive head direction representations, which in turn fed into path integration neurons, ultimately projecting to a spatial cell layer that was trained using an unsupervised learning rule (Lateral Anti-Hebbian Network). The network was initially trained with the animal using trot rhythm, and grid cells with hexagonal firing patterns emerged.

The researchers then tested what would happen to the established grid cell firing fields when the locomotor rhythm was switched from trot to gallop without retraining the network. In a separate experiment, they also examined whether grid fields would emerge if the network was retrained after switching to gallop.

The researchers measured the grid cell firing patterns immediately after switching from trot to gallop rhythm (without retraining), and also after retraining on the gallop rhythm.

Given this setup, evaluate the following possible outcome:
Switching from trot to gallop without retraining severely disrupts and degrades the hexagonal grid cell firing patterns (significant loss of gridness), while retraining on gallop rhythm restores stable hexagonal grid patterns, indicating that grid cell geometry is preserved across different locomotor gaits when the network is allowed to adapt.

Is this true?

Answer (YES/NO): YES